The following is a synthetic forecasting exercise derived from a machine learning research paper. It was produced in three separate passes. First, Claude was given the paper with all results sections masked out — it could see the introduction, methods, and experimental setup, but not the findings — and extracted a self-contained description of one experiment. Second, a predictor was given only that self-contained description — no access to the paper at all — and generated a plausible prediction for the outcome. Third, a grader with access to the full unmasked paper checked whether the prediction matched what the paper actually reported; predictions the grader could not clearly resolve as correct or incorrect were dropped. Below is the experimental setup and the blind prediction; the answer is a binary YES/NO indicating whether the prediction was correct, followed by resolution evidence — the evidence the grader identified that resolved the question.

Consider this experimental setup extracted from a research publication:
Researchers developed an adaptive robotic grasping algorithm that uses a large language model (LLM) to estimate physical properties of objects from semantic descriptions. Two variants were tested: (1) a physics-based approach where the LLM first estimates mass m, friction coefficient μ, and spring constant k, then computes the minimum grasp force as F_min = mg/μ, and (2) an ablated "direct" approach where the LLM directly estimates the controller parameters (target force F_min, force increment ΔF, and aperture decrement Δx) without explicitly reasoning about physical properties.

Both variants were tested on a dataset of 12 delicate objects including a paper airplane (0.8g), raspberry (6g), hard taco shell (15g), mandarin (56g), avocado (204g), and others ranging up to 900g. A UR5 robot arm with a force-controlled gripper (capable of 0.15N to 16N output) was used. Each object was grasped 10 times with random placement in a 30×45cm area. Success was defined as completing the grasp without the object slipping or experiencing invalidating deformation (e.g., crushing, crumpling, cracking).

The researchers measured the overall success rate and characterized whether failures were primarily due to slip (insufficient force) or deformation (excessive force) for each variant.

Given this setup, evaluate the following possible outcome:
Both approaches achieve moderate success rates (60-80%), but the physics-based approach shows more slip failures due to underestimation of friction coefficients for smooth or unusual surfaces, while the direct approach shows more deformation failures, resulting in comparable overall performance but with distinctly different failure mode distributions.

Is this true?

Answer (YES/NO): NO